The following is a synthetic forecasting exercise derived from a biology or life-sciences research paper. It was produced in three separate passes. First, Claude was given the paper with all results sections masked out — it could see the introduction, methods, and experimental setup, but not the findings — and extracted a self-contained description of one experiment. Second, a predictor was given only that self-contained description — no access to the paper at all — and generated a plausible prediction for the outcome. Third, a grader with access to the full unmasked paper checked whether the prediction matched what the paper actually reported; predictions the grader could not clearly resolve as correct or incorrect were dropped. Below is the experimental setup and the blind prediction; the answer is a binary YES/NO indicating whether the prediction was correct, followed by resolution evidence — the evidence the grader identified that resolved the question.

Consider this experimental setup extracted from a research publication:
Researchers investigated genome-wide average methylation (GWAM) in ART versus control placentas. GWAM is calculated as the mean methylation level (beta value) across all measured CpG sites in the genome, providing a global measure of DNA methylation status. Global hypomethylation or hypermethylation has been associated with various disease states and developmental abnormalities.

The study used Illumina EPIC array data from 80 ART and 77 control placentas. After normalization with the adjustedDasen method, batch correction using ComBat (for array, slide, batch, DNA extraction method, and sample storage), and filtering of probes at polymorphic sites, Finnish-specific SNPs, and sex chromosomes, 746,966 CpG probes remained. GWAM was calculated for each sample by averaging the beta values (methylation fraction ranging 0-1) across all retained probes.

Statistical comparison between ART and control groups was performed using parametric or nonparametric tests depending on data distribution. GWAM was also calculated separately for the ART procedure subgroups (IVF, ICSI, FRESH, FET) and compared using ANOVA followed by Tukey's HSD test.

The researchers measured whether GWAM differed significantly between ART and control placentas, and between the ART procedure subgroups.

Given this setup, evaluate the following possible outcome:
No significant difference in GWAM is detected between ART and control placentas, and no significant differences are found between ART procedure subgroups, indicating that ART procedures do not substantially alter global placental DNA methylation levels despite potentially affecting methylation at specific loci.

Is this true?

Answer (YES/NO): NO